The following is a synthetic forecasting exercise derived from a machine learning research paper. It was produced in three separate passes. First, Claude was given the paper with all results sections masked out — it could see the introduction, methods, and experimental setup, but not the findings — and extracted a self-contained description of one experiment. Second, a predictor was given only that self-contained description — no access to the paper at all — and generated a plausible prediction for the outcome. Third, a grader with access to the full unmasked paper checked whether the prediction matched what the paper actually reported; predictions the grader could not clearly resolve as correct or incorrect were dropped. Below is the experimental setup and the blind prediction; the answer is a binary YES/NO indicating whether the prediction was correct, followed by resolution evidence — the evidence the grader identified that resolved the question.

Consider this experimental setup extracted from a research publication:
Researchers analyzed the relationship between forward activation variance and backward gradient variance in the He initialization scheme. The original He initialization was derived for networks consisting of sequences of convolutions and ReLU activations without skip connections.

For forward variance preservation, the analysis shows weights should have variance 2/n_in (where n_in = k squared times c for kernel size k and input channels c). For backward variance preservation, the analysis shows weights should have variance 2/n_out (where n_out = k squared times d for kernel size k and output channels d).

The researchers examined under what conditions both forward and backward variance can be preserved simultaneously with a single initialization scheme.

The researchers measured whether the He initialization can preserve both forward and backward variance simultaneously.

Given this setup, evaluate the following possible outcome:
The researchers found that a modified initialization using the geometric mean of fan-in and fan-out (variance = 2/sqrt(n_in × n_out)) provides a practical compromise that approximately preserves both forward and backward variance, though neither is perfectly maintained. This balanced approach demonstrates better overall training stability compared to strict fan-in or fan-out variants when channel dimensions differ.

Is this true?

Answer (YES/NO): NO